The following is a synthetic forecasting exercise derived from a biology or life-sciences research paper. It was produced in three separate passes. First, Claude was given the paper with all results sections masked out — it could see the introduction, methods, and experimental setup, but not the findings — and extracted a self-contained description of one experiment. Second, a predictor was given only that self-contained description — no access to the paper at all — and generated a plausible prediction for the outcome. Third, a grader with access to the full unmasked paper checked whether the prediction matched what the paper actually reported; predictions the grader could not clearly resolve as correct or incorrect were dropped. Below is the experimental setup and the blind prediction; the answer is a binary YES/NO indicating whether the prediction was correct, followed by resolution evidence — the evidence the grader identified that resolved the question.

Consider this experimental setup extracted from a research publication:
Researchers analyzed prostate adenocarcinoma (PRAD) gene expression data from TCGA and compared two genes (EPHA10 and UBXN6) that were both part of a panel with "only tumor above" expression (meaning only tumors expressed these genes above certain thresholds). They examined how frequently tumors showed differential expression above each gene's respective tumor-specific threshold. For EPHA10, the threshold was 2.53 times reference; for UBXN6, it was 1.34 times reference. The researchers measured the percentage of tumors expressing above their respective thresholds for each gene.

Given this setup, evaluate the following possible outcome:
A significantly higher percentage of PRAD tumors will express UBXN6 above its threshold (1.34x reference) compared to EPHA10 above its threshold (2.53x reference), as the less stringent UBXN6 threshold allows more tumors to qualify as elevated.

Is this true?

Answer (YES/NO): NO